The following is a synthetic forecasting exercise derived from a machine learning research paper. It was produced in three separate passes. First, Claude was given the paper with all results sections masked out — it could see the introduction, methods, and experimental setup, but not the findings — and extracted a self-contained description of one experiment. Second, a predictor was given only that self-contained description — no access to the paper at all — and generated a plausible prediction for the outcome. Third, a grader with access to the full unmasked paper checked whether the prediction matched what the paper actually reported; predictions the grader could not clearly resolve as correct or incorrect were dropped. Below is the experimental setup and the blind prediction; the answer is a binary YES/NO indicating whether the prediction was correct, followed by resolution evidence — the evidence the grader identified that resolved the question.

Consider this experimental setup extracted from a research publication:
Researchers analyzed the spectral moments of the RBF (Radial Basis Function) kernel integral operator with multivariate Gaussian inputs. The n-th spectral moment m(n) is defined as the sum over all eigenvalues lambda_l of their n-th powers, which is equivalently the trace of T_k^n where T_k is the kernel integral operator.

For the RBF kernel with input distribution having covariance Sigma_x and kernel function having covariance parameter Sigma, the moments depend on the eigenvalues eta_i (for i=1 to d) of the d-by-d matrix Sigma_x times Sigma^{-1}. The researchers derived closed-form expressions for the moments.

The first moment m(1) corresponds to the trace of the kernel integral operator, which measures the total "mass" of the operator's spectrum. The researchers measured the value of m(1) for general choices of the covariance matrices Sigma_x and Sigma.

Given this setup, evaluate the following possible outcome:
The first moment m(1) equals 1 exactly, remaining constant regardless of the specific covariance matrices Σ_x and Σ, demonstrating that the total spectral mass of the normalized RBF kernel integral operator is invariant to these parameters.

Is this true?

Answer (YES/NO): YES